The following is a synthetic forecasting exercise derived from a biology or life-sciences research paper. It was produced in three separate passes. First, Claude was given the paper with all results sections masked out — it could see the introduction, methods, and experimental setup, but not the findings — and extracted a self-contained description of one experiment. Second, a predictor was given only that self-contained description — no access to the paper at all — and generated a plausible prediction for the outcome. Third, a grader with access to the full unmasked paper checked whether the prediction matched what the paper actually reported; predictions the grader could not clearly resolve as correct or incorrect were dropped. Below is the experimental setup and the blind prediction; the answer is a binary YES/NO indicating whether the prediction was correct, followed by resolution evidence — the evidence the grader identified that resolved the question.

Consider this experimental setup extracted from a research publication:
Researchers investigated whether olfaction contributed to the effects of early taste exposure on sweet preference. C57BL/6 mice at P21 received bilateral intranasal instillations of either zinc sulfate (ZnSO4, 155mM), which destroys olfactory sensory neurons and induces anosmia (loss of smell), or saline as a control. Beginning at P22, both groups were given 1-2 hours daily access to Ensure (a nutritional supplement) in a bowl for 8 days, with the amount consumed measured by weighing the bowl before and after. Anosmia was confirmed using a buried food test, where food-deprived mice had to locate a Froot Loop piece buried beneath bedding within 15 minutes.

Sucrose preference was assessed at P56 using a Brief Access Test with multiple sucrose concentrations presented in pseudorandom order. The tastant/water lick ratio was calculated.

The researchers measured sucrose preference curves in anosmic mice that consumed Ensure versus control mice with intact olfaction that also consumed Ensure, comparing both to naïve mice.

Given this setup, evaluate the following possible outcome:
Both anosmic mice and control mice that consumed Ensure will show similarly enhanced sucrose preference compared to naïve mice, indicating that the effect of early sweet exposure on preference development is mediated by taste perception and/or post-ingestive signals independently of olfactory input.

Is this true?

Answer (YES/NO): NO